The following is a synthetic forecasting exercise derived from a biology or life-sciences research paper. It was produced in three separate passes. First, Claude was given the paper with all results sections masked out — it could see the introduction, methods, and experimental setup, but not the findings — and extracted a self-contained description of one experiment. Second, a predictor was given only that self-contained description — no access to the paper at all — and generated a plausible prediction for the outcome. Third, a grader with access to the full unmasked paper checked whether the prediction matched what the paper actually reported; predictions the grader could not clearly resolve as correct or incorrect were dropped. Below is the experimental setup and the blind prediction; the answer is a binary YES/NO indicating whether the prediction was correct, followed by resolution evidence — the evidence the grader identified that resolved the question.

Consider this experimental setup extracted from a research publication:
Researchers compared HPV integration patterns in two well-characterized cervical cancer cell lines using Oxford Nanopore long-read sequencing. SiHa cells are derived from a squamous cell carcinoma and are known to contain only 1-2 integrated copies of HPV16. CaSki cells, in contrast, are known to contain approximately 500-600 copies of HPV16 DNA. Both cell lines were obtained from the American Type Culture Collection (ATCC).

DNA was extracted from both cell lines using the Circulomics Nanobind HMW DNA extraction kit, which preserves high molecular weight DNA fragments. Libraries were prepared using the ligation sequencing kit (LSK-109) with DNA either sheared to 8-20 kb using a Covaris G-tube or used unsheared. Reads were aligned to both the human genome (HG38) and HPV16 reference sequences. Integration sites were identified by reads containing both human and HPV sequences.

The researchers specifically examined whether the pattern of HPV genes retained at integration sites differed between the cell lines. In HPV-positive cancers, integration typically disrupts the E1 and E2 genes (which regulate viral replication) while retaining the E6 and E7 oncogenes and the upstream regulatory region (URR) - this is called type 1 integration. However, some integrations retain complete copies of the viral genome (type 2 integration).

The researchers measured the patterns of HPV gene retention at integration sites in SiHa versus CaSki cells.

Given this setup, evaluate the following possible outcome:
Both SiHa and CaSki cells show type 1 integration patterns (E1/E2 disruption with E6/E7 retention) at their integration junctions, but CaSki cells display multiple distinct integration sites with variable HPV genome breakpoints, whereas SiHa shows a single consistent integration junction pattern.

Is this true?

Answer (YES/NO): NO